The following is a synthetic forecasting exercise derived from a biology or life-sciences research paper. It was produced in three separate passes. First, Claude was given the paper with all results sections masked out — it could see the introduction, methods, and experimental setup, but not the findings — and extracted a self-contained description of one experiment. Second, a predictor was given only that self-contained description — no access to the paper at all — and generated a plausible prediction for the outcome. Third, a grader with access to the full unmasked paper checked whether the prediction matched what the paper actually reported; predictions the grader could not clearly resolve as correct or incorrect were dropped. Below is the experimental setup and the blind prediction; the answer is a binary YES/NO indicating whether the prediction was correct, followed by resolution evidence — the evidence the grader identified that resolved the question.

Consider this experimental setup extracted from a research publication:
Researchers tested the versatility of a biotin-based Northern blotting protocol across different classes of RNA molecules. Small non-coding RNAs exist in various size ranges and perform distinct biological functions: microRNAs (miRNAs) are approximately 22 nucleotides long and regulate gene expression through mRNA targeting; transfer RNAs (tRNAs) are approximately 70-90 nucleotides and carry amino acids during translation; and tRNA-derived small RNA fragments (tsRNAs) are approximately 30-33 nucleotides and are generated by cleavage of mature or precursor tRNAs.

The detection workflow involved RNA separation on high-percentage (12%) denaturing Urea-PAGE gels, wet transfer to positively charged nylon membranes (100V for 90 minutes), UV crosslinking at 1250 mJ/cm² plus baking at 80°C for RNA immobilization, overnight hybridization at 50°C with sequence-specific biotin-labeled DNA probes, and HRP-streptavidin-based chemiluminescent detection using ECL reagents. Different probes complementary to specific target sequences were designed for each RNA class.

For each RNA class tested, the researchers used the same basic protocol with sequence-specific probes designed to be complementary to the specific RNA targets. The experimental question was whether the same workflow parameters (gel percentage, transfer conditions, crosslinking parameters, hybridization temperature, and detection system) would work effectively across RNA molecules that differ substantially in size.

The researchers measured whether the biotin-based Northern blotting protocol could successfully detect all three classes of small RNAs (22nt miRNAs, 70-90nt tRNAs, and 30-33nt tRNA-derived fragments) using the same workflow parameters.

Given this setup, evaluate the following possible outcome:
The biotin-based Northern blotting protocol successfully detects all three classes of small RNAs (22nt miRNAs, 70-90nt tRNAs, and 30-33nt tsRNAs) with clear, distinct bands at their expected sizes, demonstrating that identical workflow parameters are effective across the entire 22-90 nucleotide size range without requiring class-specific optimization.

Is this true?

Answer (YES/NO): NO